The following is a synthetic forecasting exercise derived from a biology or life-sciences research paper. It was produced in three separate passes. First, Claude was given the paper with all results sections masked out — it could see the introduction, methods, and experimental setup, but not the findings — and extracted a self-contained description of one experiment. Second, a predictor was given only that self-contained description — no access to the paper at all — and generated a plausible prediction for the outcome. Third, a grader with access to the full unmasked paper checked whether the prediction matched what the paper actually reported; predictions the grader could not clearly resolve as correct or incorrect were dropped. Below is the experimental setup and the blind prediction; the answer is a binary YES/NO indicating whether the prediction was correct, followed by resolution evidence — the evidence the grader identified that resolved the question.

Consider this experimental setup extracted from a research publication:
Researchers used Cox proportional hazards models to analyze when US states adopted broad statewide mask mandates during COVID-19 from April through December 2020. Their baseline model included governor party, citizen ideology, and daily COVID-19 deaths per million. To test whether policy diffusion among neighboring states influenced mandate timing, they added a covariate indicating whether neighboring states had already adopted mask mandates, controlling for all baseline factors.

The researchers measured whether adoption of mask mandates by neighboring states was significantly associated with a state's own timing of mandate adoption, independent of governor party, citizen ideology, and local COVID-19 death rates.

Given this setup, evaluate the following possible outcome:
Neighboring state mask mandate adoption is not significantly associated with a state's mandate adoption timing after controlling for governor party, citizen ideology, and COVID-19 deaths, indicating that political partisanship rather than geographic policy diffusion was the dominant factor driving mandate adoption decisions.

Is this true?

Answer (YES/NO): YES